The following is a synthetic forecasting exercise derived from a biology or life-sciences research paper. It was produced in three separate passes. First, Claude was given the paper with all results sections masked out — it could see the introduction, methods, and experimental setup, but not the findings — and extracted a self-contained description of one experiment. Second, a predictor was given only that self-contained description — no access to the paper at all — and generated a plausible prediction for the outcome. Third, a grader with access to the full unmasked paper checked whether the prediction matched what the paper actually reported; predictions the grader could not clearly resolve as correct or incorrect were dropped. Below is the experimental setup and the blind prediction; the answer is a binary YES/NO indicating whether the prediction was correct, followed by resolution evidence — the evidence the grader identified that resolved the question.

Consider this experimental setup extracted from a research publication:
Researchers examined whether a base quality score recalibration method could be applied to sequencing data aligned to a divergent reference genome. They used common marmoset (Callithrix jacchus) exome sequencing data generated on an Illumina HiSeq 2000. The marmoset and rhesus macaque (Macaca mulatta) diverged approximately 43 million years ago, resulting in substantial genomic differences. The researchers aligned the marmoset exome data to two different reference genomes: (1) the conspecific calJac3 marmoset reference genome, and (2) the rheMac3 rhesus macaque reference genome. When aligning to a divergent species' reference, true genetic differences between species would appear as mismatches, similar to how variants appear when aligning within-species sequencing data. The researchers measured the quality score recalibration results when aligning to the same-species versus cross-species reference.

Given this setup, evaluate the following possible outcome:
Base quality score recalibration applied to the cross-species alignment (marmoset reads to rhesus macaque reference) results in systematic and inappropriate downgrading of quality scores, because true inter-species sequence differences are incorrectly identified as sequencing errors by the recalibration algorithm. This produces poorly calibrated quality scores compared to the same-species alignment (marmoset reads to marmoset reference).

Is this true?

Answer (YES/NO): YES